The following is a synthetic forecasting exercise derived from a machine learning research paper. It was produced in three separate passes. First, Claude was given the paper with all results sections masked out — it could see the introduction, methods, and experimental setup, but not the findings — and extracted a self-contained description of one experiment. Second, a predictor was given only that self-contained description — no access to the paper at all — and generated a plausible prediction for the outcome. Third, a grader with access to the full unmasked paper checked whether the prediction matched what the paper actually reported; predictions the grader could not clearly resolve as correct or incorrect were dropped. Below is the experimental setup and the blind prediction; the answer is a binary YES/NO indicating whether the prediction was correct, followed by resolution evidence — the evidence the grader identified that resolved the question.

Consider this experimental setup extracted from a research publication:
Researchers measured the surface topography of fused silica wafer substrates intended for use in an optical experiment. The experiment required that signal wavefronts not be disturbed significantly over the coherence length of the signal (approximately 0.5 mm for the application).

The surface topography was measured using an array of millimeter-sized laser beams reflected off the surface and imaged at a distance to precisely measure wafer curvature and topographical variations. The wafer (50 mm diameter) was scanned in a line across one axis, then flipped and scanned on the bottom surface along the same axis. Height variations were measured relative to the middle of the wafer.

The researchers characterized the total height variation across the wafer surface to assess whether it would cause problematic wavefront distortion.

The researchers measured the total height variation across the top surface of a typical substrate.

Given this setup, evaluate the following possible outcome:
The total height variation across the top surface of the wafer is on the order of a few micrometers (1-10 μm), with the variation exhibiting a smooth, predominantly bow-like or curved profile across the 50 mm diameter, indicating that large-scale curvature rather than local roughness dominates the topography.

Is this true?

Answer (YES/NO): YES